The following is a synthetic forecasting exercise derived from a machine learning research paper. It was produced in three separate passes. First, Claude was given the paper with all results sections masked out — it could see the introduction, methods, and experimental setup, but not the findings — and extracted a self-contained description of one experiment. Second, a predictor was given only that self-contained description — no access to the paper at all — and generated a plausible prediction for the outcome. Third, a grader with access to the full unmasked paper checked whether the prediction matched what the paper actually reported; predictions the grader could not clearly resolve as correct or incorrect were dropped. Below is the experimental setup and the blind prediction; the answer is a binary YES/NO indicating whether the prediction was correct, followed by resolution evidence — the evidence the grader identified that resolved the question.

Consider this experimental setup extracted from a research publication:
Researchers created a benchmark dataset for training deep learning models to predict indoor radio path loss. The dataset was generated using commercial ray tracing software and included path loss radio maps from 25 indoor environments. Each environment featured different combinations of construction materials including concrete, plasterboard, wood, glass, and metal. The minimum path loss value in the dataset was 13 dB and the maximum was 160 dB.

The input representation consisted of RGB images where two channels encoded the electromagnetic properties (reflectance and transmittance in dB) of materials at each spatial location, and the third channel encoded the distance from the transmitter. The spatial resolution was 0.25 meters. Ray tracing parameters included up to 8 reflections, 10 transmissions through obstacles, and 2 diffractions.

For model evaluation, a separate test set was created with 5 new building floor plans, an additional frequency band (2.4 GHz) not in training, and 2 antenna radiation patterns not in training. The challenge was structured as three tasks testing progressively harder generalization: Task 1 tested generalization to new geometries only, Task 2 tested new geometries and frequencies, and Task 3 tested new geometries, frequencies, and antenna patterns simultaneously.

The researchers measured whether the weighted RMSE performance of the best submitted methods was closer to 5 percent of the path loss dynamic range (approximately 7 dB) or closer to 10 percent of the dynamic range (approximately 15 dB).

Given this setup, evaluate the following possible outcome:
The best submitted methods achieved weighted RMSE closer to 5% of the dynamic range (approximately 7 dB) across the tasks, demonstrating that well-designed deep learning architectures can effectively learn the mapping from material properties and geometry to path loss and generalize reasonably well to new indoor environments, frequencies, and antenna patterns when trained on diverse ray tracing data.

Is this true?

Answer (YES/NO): YES